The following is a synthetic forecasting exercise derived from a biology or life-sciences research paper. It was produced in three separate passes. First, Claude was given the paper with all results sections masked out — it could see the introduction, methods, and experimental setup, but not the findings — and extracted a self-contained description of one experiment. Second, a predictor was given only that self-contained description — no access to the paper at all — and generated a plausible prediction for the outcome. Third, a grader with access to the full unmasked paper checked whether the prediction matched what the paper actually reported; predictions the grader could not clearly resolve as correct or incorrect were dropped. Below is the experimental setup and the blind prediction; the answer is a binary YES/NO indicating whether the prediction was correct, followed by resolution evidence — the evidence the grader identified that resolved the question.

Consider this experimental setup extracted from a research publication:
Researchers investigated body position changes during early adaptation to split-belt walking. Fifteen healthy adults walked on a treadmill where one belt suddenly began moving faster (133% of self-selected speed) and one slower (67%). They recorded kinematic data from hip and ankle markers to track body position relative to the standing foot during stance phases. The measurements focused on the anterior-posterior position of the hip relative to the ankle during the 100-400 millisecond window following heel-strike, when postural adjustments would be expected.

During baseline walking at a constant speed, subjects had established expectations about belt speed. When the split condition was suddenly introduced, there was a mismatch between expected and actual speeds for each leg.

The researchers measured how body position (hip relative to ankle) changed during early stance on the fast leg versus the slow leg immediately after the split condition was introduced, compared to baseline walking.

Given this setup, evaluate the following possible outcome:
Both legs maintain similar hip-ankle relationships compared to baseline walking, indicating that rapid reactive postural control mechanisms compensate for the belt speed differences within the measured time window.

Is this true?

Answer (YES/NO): NO